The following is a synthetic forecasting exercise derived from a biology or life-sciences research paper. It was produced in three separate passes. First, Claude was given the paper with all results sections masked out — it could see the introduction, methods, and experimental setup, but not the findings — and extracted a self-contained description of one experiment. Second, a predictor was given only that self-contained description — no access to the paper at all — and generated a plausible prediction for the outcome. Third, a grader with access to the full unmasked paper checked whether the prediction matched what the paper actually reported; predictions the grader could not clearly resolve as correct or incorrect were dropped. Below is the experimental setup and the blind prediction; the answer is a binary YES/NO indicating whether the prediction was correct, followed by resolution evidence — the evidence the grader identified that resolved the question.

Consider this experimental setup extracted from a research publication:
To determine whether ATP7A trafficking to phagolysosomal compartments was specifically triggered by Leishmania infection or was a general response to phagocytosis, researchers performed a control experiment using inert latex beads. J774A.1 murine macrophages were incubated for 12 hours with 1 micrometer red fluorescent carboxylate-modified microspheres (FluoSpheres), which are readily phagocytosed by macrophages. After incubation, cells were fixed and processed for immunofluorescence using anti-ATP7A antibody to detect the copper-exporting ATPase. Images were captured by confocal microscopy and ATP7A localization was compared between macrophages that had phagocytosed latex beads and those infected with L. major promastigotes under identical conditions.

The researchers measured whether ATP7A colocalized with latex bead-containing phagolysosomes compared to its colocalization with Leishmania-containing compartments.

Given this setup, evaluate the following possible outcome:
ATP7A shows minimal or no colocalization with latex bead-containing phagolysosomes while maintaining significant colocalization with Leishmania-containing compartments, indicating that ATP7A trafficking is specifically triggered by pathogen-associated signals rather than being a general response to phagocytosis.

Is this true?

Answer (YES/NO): YES